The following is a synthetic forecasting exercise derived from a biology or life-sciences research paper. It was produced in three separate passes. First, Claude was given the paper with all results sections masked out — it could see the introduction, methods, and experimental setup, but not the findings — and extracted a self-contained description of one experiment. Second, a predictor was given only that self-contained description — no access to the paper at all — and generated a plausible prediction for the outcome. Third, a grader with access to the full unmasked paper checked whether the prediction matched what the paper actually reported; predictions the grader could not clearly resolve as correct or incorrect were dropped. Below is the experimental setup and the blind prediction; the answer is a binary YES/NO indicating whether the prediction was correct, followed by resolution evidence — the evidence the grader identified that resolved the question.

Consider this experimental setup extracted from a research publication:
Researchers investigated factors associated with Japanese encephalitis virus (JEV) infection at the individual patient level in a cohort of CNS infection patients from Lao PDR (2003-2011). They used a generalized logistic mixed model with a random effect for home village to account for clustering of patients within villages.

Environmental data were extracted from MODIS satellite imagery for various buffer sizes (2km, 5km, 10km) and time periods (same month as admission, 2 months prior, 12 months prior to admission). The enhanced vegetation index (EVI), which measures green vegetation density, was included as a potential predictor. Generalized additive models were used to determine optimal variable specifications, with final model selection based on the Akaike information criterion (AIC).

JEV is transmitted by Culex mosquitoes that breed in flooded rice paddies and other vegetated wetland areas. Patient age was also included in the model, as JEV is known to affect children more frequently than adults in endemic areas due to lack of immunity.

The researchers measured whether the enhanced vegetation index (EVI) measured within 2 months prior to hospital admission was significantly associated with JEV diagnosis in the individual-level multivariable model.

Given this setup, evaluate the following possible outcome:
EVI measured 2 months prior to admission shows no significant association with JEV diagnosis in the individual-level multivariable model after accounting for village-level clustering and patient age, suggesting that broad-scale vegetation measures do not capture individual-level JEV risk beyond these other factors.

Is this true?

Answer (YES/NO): NO